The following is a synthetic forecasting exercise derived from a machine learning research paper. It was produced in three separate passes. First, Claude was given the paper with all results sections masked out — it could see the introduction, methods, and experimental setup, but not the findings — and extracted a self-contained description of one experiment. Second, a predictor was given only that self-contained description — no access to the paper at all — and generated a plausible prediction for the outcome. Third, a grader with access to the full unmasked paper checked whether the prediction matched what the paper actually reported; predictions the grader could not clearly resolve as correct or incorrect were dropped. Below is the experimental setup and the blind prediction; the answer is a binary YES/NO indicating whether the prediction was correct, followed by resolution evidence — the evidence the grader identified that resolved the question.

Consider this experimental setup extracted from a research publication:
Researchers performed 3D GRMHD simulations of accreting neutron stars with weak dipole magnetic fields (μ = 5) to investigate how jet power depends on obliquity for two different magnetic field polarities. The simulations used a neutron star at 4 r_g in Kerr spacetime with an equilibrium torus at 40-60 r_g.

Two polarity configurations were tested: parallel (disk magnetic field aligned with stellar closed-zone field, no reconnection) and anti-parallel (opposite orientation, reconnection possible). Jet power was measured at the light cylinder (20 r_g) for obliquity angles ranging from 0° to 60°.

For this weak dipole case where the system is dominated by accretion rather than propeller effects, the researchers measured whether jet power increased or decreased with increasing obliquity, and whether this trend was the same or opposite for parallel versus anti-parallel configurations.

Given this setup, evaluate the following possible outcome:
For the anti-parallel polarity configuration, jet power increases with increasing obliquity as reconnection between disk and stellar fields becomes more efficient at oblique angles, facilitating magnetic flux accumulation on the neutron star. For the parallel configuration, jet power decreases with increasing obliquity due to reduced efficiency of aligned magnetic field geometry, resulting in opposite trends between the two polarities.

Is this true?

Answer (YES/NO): NO